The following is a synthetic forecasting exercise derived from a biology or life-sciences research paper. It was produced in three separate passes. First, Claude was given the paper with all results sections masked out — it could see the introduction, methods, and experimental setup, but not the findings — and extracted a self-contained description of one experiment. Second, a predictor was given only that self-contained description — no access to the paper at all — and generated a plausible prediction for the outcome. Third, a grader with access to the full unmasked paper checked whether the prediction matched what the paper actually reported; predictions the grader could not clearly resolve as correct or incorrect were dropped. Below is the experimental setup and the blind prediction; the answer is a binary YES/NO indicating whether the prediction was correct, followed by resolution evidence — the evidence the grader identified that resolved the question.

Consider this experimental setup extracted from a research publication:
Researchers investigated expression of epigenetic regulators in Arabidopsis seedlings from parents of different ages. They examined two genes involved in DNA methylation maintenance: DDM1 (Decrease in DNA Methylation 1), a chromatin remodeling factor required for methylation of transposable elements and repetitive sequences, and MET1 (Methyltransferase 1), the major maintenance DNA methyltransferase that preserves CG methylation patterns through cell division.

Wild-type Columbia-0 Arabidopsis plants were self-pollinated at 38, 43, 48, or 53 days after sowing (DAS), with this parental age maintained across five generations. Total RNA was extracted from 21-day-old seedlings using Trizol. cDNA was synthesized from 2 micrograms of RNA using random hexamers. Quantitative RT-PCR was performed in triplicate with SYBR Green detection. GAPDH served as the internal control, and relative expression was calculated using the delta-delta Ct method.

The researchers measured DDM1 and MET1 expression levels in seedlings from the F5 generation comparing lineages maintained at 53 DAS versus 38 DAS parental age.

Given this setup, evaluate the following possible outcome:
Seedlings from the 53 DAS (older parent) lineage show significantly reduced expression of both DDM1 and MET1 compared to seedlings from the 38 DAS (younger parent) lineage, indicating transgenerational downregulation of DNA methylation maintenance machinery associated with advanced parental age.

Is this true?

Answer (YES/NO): NO